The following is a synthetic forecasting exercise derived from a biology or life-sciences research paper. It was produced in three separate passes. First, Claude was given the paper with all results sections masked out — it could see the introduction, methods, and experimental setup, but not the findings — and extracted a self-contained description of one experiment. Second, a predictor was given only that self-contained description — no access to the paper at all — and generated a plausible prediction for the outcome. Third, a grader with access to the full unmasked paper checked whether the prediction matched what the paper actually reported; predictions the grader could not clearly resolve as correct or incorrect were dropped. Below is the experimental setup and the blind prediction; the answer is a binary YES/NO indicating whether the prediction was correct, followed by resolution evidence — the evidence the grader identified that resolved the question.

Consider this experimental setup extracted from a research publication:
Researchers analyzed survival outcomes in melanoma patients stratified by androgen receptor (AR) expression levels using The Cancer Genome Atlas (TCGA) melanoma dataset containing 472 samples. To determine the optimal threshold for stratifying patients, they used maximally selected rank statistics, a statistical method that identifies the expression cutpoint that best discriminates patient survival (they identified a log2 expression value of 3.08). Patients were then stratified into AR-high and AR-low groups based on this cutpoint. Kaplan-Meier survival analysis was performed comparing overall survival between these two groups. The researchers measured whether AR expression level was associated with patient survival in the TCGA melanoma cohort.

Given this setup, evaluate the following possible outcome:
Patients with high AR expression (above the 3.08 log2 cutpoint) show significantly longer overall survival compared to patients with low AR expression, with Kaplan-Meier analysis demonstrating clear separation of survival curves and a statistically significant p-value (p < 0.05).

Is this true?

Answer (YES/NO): NO